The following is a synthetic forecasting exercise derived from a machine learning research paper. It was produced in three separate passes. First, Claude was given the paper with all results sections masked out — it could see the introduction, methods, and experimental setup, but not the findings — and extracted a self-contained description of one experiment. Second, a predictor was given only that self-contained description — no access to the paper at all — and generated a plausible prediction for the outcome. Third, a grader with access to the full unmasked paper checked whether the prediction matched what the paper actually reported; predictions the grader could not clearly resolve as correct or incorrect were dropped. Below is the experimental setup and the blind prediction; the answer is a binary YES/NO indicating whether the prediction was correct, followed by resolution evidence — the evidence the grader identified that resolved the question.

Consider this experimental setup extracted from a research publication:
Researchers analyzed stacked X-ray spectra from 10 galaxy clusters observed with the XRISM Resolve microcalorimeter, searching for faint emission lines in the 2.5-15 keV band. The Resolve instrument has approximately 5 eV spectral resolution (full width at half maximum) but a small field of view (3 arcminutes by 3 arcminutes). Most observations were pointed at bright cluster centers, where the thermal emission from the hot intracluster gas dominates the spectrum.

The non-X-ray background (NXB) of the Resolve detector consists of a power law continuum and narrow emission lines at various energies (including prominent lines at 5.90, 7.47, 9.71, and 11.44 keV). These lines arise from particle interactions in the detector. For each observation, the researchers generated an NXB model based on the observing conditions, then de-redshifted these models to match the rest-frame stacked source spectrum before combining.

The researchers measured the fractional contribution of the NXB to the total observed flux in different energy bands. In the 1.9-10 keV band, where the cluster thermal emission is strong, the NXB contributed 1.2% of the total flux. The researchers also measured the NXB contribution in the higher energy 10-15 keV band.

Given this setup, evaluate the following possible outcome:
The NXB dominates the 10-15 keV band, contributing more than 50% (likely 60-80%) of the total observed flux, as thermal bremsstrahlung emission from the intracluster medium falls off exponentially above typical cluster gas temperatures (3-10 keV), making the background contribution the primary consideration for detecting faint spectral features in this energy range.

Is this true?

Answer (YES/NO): NO